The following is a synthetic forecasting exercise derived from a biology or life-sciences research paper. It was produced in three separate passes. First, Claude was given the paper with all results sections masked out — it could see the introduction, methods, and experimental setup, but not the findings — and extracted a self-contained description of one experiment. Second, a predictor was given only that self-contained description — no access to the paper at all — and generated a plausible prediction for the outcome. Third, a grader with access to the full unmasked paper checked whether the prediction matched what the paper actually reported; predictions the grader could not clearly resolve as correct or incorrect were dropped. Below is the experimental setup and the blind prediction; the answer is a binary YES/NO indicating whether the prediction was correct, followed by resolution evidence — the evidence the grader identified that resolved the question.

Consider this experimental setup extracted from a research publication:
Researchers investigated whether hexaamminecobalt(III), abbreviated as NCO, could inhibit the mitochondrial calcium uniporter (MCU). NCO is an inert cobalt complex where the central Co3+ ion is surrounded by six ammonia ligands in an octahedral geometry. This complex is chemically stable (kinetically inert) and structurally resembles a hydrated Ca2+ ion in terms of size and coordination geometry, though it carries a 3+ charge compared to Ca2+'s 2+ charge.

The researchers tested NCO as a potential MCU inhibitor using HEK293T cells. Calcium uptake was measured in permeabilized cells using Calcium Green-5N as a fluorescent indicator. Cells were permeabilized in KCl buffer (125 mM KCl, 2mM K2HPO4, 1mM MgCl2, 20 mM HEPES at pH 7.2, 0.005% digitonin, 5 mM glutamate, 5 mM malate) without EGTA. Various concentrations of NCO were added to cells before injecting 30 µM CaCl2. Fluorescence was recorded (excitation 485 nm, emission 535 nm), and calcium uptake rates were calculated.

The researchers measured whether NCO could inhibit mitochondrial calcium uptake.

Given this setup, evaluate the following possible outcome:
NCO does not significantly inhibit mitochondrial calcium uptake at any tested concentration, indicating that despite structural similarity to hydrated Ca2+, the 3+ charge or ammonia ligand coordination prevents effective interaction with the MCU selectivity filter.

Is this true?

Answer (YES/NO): NO